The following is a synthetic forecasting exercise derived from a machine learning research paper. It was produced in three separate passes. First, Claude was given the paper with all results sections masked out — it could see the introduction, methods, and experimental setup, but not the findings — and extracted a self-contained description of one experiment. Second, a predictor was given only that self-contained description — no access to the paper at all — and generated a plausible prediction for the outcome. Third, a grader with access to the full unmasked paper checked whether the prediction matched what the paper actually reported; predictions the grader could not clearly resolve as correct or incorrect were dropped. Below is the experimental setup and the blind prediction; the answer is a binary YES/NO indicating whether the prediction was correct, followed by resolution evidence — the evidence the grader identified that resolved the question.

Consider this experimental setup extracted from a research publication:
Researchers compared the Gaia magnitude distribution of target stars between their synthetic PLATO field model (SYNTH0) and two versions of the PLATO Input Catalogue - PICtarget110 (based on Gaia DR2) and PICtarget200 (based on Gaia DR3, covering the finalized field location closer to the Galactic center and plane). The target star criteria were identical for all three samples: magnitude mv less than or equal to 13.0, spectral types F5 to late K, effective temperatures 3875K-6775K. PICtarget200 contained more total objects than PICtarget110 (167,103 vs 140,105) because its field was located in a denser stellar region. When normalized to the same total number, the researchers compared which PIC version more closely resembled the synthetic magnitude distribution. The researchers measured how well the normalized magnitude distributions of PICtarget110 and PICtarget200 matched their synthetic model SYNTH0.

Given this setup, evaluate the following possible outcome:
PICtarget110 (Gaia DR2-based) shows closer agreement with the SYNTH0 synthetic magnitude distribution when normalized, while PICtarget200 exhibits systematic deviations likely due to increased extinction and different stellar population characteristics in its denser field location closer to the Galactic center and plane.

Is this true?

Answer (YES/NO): NO